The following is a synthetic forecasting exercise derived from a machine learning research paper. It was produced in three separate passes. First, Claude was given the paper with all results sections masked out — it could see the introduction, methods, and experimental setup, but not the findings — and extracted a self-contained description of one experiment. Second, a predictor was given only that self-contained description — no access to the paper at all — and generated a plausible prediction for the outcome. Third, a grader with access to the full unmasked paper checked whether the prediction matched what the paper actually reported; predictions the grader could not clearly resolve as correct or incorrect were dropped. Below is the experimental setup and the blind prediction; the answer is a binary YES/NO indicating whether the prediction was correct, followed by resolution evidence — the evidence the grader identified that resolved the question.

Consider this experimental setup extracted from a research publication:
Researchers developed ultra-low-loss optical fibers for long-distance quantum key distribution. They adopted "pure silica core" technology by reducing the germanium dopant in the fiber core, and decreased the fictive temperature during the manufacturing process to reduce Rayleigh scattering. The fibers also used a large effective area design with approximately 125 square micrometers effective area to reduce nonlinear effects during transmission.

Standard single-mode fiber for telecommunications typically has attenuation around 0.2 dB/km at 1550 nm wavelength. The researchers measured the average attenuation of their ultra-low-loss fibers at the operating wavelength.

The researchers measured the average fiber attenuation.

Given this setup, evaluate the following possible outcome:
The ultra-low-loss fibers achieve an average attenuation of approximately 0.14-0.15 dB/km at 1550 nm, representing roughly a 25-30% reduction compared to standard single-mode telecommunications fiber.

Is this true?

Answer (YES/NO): NO